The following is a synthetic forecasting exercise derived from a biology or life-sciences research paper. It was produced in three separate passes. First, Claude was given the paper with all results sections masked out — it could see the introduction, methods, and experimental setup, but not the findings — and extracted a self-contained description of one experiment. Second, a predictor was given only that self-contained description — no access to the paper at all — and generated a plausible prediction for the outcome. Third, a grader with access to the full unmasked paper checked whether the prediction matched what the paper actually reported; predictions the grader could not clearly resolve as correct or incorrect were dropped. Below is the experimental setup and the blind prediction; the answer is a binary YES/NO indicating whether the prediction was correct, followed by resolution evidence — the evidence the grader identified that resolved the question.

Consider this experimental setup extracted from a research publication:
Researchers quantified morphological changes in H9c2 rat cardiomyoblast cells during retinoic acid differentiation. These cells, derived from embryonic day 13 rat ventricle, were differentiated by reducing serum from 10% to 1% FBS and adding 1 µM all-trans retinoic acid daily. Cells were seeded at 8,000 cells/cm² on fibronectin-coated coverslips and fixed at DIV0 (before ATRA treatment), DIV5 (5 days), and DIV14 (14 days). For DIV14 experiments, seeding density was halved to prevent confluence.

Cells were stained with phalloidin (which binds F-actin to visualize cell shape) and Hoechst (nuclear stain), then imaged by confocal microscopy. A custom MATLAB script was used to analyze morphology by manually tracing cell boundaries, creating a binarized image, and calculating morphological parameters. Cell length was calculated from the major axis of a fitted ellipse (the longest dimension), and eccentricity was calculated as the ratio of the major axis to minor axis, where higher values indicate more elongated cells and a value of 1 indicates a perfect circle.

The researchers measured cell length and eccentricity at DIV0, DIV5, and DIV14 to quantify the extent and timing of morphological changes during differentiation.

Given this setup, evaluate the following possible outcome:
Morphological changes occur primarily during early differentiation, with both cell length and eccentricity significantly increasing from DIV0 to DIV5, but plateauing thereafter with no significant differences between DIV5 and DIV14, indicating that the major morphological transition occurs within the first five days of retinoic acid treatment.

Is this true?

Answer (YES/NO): NO